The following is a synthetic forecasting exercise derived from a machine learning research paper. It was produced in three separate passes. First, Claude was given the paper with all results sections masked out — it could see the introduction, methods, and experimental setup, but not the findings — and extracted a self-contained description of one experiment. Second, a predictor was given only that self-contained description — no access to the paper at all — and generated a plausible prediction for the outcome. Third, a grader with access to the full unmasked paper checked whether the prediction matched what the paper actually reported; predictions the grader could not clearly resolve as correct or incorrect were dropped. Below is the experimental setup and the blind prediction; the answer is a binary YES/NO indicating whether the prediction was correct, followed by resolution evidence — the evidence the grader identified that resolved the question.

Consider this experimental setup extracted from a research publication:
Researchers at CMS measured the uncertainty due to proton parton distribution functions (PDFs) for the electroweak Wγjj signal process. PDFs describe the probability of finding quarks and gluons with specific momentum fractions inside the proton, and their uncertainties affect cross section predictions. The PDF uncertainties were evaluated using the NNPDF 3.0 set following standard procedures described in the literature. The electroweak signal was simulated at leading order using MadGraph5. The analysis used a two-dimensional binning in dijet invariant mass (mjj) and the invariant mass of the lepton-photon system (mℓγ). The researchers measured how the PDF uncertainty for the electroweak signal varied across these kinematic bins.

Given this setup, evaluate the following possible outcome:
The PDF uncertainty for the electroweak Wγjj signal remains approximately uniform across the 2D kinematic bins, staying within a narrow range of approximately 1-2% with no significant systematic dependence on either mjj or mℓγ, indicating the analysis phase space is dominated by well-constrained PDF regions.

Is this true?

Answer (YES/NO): NO